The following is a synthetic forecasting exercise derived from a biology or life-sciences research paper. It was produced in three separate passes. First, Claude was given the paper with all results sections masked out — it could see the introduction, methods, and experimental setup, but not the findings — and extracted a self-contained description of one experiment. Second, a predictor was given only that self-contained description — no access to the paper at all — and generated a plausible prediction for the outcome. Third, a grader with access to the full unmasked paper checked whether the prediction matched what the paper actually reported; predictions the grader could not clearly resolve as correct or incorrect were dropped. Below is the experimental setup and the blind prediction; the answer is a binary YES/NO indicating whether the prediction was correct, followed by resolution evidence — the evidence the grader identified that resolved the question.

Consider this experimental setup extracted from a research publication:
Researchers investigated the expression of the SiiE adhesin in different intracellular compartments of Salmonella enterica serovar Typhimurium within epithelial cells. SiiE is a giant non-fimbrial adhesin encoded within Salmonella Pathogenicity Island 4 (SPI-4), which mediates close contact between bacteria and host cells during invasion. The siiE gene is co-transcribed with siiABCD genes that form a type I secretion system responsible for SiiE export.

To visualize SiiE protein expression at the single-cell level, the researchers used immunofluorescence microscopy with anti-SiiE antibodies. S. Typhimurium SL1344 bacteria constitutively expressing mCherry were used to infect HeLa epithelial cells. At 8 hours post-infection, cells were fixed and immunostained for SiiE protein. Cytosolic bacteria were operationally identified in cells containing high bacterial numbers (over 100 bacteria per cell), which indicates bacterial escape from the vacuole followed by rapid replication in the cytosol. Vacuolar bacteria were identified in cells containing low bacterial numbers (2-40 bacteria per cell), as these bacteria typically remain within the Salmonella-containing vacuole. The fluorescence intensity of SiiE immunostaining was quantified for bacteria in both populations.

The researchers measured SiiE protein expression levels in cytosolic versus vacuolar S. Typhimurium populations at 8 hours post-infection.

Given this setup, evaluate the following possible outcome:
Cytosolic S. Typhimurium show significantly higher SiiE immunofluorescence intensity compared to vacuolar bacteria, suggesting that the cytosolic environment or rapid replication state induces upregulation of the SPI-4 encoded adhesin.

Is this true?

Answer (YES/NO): YES